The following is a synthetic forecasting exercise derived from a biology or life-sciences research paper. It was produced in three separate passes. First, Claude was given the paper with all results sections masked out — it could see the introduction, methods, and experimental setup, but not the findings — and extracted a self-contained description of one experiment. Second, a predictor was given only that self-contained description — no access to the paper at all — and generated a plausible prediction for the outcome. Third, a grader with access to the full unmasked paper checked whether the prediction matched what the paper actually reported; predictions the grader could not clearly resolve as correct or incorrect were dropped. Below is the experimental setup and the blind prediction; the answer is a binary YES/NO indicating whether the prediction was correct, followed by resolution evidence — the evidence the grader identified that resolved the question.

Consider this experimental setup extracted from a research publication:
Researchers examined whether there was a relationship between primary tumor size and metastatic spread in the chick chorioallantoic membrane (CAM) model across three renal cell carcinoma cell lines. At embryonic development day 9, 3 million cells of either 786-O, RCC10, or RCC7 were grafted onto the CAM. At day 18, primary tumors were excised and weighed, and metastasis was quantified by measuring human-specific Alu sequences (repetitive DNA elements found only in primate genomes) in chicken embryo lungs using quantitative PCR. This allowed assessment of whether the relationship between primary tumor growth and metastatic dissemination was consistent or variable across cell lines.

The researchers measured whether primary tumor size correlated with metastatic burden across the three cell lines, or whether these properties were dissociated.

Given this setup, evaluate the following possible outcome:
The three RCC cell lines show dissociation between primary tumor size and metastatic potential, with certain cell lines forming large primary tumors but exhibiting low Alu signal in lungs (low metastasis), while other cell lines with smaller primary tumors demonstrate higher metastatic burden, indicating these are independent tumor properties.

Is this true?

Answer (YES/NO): NO